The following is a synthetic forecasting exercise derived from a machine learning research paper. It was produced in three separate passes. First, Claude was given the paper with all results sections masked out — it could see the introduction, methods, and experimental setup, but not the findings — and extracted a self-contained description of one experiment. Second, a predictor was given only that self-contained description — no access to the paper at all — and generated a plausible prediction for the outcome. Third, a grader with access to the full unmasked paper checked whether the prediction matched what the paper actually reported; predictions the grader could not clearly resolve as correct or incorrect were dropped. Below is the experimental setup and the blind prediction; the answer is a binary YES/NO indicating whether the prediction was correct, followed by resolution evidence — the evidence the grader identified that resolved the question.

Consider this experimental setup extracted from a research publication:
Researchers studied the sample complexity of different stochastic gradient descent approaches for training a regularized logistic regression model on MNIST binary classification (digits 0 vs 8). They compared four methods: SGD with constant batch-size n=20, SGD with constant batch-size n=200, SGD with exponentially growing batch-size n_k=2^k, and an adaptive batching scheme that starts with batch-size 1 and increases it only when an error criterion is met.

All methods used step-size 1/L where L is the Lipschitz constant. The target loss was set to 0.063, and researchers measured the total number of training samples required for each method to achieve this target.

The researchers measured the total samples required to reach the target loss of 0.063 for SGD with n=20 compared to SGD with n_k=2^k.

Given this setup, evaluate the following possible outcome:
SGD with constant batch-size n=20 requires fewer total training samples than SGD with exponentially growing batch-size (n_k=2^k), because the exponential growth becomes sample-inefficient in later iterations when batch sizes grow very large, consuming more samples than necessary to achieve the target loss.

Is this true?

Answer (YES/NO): NO